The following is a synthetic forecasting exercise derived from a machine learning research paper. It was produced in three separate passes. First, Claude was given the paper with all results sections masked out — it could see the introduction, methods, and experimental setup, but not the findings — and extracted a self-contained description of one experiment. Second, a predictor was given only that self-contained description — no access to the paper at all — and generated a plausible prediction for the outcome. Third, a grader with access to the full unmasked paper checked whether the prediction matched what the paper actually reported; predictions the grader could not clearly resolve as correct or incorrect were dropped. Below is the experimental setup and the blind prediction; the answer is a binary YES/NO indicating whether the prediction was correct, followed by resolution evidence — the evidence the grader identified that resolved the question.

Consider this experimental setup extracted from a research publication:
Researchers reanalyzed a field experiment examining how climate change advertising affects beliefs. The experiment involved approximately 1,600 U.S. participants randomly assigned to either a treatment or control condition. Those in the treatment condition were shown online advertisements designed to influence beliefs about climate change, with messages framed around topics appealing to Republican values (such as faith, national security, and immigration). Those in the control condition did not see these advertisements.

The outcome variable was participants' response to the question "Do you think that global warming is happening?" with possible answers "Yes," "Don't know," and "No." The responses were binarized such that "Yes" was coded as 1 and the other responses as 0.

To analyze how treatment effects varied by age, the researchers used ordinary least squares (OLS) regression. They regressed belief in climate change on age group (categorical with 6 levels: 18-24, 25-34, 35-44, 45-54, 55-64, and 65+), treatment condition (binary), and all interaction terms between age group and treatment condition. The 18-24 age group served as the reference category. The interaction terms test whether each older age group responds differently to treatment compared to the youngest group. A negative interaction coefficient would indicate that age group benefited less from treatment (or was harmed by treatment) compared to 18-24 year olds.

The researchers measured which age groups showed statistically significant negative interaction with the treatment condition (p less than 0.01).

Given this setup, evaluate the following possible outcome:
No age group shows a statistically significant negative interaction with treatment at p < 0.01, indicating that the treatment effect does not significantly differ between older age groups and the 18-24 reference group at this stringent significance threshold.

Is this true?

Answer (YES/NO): NO